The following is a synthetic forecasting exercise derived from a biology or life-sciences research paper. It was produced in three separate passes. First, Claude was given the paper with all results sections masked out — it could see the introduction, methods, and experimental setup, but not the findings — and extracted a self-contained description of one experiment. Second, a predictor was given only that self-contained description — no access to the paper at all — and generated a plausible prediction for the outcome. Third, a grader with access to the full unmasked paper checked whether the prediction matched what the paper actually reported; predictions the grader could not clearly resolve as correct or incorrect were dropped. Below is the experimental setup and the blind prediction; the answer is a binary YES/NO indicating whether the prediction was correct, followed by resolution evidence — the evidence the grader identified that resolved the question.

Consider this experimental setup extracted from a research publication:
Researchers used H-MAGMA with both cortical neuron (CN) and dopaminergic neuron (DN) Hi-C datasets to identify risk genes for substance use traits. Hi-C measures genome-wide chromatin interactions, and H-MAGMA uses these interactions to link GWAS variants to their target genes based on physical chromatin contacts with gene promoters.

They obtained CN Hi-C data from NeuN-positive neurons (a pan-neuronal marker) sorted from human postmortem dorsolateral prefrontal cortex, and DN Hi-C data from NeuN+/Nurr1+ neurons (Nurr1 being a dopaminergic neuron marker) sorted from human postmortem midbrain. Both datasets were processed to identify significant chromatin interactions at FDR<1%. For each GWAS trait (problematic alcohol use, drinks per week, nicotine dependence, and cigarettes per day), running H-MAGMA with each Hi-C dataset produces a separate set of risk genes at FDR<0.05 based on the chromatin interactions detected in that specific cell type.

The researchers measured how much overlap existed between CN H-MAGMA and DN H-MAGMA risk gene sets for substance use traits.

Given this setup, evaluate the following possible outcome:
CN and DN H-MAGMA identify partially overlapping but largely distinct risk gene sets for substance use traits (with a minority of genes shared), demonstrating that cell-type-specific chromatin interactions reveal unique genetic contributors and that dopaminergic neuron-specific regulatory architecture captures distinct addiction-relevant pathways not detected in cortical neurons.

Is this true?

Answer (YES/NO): YES